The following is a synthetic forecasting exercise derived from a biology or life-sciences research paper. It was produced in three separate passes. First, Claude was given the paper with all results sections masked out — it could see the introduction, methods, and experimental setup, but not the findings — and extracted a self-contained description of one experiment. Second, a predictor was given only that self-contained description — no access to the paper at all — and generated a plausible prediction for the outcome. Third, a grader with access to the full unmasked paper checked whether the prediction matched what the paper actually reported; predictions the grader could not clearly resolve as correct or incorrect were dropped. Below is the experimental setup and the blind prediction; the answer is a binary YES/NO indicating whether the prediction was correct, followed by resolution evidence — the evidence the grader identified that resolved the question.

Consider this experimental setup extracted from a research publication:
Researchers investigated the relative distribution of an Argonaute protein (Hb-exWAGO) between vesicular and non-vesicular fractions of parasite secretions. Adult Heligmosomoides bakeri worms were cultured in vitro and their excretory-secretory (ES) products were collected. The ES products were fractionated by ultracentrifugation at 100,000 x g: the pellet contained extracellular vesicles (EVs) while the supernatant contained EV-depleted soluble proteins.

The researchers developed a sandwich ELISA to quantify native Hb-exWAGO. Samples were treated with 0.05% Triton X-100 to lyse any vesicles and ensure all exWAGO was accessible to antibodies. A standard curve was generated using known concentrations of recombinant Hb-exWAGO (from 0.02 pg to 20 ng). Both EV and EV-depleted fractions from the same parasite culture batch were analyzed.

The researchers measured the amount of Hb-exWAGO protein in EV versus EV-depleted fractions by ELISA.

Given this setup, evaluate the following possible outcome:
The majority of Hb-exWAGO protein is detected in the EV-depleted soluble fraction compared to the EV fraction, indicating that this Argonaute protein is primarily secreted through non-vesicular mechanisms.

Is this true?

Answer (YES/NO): YES